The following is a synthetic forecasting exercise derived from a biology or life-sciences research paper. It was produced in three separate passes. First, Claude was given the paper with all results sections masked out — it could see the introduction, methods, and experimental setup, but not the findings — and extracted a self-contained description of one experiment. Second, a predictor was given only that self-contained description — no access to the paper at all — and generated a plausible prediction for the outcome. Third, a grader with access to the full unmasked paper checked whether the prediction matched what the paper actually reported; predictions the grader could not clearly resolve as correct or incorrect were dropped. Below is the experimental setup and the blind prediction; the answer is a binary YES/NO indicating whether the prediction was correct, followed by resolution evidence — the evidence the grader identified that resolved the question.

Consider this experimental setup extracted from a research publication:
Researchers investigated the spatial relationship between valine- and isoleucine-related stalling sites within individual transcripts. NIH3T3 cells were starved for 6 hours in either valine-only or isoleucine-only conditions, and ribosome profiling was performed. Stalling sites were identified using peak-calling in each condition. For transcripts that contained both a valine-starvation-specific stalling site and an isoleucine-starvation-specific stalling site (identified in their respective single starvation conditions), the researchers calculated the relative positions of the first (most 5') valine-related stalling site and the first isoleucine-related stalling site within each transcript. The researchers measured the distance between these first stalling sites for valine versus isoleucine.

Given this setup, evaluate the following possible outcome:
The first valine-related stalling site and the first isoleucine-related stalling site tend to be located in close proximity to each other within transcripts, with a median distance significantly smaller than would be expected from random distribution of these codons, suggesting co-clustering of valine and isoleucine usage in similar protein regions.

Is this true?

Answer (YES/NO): NO